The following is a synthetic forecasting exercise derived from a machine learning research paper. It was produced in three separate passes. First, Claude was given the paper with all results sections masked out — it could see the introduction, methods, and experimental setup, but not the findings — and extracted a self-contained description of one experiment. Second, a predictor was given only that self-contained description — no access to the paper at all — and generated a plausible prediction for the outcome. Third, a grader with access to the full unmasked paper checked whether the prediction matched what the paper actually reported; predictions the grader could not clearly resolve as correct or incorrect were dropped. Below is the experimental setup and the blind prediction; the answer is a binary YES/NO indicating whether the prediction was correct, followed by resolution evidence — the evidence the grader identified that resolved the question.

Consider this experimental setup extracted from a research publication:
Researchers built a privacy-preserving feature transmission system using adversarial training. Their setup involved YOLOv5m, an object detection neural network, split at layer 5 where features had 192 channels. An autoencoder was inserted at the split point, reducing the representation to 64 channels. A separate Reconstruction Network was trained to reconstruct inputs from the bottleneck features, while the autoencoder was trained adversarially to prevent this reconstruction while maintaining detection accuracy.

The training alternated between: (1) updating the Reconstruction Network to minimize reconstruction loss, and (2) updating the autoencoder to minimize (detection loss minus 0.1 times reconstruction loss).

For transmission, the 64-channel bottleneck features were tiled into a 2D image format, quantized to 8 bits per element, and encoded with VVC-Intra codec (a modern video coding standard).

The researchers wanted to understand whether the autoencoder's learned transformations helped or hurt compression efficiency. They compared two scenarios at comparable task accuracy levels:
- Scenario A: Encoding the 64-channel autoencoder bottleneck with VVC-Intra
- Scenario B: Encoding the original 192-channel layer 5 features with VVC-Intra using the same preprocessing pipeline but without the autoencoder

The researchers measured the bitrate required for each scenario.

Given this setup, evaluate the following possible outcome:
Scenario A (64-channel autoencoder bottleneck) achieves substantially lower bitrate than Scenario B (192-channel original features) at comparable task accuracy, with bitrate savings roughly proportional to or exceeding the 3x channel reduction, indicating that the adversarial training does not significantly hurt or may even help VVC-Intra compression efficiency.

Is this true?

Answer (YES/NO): NO